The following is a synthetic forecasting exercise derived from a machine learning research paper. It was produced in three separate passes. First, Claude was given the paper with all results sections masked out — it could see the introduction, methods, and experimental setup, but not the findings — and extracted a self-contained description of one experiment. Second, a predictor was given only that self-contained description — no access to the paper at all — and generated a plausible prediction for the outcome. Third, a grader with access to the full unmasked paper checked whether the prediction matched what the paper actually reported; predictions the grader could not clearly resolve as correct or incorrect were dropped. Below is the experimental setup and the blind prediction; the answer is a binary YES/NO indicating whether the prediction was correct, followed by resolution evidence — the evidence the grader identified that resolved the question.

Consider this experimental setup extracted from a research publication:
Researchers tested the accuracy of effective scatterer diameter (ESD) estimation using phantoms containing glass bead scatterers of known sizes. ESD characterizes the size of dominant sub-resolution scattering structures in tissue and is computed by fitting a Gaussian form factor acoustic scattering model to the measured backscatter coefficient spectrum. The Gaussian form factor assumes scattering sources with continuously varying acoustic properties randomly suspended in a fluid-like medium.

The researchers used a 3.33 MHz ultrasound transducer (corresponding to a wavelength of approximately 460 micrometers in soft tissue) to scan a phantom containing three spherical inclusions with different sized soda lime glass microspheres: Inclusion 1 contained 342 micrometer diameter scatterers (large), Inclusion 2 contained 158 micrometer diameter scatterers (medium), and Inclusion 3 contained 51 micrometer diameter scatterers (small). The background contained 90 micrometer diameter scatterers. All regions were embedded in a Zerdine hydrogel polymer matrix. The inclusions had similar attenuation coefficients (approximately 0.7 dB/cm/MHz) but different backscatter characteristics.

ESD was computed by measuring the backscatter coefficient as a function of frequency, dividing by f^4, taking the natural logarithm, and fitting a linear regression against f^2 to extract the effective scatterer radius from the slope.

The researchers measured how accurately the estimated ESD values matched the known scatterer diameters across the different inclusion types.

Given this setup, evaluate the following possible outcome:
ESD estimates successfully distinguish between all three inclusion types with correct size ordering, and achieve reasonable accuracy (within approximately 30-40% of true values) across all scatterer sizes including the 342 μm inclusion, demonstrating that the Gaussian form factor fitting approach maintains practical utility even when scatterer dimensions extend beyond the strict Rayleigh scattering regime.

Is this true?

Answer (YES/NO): NO